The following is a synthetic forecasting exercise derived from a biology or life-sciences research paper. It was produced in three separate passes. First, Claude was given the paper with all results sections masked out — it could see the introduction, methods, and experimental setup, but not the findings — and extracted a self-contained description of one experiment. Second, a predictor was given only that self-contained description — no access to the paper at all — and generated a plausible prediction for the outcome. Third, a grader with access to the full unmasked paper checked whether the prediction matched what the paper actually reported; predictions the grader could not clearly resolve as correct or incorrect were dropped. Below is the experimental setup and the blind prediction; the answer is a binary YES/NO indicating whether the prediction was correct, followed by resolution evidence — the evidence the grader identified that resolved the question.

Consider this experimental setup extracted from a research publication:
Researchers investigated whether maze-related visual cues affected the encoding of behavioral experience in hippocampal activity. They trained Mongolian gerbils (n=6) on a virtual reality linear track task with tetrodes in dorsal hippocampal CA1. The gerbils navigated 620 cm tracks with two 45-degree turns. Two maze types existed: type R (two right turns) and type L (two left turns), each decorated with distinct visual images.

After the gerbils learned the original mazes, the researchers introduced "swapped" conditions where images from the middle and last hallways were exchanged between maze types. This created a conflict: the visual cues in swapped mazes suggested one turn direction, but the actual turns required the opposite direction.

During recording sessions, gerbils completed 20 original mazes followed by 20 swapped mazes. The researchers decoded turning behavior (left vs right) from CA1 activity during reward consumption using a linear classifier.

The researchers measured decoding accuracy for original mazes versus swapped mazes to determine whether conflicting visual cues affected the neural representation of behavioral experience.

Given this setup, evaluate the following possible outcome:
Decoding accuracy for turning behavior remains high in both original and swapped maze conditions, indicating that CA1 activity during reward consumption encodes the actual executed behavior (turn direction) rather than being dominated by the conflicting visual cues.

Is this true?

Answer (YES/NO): NO